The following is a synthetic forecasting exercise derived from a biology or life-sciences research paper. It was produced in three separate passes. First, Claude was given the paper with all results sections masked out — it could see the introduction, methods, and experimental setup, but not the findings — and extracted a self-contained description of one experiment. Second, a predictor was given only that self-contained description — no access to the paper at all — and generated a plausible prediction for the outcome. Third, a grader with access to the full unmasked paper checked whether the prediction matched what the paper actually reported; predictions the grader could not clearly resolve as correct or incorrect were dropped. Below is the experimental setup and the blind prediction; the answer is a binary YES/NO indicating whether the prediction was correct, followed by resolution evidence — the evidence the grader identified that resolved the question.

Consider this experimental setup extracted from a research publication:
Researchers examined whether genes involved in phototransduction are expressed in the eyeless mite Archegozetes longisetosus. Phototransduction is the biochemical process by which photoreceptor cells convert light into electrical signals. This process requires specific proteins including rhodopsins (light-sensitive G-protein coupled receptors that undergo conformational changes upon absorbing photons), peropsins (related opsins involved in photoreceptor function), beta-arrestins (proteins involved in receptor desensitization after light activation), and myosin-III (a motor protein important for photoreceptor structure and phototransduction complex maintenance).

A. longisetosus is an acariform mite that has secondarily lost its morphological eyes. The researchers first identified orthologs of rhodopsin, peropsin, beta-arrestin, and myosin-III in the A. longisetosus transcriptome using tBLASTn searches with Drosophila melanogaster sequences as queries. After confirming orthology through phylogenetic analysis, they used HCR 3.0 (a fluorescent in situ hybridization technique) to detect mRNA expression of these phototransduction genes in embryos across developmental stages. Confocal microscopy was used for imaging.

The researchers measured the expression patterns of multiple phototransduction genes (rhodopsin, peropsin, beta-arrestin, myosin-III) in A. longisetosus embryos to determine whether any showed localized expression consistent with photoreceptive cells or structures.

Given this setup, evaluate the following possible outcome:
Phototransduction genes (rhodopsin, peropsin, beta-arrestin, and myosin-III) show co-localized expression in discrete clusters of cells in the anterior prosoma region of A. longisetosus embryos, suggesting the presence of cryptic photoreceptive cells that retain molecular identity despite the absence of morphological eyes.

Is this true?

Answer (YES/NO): NO